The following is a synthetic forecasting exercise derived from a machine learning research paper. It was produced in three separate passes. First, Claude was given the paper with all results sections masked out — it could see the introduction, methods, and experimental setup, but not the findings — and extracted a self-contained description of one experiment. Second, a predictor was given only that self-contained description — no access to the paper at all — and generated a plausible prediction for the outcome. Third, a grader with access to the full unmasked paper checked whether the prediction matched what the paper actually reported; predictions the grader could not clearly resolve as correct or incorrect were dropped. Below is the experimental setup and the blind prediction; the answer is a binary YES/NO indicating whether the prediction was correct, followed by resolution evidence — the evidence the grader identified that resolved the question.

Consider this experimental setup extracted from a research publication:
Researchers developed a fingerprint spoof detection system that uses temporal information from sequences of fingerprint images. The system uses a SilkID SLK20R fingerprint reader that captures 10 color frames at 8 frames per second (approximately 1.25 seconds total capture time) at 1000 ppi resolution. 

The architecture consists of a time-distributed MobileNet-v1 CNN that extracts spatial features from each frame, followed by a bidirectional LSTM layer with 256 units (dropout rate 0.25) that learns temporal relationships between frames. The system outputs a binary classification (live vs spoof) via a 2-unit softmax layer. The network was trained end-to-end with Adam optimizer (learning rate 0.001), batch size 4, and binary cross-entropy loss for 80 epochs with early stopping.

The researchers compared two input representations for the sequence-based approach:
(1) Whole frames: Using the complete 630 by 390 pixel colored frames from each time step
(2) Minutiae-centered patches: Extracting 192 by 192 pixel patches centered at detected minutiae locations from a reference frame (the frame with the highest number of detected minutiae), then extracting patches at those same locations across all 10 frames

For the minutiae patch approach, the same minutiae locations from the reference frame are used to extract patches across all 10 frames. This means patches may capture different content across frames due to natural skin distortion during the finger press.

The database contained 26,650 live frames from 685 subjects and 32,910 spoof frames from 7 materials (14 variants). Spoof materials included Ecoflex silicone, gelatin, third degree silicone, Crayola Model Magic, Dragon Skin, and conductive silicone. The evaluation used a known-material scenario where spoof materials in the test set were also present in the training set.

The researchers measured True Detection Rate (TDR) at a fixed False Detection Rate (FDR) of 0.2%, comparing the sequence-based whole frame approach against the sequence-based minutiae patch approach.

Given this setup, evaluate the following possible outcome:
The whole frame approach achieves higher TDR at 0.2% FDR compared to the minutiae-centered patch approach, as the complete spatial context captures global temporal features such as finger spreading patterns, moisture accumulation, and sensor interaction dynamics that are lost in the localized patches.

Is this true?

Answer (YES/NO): NO